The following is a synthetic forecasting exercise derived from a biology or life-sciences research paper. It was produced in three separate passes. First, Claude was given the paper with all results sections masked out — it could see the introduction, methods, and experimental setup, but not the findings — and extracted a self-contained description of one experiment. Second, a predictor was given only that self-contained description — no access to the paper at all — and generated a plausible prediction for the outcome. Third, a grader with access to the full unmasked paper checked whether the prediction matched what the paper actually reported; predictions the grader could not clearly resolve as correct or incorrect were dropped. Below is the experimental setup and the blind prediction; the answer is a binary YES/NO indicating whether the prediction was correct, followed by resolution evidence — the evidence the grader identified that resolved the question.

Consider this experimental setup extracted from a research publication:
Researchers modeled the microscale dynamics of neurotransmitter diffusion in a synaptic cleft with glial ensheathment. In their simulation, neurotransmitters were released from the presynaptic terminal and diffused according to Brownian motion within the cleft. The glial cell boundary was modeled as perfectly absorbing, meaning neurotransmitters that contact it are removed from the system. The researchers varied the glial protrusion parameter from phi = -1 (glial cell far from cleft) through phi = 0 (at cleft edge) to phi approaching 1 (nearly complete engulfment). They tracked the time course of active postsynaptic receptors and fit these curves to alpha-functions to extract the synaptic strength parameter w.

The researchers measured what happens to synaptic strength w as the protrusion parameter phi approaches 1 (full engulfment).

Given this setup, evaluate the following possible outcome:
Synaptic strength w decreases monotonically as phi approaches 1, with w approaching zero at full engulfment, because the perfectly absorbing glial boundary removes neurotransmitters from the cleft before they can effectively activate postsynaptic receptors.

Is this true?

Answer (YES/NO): NO